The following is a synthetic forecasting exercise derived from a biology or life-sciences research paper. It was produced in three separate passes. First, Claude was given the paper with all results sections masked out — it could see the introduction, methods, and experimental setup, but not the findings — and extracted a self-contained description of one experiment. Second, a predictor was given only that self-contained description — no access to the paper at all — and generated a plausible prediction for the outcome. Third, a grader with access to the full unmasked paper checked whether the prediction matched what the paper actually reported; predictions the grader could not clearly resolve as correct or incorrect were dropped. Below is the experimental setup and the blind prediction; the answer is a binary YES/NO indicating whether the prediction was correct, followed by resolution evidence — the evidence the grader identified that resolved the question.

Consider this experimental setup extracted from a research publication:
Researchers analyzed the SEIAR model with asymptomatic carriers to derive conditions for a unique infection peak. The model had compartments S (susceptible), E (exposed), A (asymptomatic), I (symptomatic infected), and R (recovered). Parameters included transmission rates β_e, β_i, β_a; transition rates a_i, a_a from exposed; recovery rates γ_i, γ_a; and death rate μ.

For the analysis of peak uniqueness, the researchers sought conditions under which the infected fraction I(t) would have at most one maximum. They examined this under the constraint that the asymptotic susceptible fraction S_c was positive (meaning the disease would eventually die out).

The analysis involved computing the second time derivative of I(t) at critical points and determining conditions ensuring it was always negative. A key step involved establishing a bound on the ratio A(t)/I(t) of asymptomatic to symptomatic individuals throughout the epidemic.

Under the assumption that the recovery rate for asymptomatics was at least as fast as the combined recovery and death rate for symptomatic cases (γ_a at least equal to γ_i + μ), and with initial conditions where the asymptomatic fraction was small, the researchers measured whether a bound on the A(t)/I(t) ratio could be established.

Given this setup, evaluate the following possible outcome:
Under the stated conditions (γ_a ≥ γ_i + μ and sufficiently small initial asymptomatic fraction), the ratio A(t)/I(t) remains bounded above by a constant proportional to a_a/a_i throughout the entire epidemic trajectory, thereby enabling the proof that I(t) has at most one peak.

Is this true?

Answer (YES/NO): YES